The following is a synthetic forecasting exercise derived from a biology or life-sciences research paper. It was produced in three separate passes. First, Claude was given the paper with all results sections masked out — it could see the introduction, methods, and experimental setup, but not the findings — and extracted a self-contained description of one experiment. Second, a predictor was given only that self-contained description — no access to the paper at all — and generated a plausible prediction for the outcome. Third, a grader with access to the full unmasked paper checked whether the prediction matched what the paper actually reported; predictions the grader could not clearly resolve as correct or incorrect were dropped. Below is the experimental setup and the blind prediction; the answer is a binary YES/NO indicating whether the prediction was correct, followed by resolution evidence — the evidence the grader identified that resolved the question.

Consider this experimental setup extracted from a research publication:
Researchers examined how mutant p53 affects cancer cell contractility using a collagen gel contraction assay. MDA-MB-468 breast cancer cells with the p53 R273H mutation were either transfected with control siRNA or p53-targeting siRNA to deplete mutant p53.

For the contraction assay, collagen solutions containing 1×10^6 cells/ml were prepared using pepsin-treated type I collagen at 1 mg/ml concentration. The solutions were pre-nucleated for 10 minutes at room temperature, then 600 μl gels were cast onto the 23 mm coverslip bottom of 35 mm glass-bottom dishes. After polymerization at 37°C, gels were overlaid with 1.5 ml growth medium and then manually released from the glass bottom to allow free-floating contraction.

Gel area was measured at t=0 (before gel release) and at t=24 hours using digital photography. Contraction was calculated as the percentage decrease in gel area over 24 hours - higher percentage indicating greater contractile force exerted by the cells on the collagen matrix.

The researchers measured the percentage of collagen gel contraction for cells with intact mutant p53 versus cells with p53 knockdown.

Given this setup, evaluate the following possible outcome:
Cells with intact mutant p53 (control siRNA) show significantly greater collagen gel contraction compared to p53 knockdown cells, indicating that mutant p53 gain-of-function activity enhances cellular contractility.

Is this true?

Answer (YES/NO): YES